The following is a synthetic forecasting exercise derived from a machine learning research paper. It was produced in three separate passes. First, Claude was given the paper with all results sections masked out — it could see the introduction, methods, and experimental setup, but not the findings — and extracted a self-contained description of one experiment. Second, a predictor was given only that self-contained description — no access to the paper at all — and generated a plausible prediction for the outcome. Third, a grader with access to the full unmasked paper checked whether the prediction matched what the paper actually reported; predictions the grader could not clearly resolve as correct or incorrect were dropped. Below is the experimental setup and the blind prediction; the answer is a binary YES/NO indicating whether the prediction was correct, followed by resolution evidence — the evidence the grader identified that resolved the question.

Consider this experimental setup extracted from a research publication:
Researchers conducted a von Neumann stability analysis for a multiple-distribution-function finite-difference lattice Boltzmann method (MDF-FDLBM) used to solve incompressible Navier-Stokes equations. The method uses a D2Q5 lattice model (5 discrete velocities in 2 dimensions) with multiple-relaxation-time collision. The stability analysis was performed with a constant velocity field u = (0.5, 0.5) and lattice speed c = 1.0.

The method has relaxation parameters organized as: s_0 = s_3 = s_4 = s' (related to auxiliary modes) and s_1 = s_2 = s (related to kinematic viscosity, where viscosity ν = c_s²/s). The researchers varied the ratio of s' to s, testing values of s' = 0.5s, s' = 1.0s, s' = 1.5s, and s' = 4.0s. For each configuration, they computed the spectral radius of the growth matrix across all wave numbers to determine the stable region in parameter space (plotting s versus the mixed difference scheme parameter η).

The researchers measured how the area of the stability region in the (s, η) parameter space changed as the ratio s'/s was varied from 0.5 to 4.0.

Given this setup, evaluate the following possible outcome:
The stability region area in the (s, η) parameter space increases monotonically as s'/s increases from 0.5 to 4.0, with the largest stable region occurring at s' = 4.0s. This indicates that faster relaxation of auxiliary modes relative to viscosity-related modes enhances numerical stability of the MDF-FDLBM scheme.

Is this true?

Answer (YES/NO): NO